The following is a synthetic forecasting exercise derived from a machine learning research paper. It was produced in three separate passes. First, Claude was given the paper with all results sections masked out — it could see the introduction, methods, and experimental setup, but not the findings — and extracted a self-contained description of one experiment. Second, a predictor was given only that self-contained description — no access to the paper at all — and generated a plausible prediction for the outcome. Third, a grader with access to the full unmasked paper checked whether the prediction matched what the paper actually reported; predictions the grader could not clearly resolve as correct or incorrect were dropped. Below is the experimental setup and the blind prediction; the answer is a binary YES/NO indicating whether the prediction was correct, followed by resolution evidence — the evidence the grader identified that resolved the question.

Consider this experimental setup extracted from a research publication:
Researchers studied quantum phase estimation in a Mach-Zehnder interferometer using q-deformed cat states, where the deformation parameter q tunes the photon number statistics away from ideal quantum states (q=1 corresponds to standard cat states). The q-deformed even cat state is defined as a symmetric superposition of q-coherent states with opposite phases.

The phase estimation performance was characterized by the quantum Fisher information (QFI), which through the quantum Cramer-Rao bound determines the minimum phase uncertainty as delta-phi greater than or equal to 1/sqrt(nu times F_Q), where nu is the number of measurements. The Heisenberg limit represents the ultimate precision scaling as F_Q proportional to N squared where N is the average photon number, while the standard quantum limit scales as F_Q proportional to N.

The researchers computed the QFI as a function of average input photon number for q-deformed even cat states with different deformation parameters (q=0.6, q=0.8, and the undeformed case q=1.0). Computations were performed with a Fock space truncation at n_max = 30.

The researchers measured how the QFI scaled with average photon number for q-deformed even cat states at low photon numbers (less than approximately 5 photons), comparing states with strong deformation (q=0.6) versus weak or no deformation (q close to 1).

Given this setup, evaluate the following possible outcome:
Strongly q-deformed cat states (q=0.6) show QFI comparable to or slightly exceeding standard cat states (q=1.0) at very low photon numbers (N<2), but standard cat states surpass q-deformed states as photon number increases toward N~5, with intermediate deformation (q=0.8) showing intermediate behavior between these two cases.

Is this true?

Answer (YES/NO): NO